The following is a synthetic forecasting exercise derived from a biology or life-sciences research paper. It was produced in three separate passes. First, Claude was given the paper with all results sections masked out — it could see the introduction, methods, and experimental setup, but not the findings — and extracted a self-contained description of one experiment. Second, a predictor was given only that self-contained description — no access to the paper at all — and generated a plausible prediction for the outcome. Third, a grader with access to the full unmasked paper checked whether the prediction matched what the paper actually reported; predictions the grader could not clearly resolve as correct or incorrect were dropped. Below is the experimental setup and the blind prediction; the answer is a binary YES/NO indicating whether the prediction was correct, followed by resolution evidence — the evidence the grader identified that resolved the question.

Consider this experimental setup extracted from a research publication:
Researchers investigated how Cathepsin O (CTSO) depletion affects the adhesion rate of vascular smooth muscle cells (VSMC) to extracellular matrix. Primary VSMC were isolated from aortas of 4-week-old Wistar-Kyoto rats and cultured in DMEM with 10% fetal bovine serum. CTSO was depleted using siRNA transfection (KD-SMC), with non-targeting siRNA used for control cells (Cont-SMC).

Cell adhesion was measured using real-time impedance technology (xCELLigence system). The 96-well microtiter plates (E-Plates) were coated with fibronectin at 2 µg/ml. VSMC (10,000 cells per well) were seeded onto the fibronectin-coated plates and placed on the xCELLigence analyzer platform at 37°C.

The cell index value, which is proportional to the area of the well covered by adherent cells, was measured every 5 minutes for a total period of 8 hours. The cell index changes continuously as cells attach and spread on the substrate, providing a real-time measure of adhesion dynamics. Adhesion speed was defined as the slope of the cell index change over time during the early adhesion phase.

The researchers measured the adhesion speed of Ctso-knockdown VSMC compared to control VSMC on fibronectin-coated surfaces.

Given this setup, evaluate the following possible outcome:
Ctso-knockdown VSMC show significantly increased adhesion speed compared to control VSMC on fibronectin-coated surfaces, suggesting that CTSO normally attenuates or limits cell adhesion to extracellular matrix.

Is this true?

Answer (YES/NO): YES